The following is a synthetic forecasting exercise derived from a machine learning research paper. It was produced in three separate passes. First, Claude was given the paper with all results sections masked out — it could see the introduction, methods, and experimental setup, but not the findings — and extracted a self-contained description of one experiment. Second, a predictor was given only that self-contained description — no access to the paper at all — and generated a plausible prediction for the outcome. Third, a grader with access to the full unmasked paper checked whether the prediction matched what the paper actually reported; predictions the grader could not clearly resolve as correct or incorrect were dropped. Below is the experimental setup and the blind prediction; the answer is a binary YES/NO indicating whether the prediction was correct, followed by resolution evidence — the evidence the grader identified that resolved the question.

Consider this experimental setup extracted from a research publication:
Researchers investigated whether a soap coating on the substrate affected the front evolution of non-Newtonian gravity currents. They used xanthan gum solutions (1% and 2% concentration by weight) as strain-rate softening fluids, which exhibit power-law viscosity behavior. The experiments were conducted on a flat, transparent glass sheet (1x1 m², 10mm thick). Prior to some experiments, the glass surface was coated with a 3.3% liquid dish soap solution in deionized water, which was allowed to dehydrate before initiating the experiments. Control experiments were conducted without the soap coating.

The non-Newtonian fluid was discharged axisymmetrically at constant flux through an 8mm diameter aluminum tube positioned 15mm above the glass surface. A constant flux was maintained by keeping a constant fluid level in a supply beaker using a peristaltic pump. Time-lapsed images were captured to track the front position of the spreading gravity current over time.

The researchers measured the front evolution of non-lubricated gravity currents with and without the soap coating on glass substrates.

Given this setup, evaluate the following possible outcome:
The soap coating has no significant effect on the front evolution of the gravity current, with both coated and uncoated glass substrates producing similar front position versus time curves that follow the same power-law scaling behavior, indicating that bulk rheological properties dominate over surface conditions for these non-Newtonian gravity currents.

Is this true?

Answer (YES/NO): YES